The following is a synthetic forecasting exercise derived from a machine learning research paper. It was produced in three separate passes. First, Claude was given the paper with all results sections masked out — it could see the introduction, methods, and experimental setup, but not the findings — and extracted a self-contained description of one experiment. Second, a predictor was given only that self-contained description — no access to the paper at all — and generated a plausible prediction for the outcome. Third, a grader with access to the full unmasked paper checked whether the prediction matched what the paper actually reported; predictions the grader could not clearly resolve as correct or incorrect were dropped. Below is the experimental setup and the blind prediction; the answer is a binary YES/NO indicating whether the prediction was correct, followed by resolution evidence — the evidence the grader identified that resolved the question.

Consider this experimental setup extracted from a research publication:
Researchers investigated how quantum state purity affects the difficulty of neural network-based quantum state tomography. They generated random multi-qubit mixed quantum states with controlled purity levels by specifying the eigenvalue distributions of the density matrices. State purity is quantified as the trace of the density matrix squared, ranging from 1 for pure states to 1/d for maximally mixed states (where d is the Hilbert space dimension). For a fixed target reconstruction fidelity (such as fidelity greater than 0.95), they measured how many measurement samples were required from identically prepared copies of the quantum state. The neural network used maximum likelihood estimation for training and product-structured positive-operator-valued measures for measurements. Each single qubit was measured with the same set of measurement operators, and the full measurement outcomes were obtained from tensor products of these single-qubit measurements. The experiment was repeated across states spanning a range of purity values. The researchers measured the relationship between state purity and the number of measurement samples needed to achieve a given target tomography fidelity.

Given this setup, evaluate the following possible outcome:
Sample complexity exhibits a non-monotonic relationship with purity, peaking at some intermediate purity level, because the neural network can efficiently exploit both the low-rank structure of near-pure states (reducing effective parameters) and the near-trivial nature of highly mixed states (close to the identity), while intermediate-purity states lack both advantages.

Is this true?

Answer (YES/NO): NO